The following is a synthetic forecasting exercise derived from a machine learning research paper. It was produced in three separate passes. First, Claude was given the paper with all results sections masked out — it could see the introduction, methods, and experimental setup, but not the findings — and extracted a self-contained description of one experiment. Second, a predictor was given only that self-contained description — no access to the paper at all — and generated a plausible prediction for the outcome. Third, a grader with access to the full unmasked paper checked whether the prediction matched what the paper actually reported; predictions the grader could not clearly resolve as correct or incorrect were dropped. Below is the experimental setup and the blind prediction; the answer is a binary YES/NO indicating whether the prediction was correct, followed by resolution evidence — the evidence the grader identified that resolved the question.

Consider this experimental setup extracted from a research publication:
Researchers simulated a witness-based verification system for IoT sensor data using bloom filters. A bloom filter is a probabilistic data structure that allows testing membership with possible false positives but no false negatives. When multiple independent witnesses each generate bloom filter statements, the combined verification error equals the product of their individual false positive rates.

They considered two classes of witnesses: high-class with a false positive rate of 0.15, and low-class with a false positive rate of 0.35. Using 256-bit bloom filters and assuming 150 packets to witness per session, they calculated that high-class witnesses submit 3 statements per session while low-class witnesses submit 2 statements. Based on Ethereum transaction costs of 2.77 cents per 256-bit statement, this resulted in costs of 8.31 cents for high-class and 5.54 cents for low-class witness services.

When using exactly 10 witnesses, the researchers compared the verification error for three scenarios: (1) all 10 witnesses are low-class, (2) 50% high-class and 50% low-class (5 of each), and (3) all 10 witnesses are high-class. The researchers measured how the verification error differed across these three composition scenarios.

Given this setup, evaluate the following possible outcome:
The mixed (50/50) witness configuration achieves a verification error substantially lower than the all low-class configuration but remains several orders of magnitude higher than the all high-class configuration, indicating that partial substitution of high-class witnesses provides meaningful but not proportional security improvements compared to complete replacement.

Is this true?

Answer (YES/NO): NO